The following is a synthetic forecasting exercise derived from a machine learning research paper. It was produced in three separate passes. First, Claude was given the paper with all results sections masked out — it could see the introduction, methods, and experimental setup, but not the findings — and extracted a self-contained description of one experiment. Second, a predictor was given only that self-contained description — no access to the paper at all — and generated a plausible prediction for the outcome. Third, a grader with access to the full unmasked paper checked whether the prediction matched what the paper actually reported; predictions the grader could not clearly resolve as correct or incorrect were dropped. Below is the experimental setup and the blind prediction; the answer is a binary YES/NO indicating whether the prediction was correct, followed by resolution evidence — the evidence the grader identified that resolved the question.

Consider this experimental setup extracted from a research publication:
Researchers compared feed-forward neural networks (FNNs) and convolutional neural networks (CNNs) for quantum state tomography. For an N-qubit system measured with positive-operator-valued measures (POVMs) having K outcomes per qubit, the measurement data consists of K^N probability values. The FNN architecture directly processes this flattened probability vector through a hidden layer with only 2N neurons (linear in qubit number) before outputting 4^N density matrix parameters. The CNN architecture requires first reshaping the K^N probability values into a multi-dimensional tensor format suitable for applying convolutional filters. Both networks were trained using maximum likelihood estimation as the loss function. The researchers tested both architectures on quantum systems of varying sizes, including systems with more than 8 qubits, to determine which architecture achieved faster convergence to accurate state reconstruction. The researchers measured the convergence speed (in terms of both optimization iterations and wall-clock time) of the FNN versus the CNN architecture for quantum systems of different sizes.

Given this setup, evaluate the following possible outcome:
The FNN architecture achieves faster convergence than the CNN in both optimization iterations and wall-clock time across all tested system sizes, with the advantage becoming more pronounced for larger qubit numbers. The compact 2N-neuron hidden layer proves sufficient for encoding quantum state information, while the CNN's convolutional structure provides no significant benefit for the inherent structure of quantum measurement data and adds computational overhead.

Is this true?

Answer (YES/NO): NO